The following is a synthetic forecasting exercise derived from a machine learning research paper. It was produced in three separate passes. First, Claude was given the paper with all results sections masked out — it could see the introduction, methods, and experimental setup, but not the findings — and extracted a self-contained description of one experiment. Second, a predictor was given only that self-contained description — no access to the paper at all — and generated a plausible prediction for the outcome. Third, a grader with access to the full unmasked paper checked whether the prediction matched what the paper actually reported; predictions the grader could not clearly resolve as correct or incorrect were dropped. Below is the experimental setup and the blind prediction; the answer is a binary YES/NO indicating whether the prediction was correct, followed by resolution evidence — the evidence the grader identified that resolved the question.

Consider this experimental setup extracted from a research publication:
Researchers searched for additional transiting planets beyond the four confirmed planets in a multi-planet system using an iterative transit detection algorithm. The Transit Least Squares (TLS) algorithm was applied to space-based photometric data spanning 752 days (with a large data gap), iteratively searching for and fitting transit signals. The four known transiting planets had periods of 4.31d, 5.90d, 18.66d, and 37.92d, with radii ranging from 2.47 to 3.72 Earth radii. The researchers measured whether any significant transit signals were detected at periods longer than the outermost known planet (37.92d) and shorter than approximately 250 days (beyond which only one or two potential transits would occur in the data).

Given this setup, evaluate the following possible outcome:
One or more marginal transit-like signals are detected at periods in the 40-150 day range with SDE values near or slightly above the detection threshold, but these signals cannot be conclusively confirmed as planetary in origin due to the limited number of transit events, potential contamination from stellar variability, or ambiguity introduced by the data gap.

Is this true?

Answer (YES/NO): NO